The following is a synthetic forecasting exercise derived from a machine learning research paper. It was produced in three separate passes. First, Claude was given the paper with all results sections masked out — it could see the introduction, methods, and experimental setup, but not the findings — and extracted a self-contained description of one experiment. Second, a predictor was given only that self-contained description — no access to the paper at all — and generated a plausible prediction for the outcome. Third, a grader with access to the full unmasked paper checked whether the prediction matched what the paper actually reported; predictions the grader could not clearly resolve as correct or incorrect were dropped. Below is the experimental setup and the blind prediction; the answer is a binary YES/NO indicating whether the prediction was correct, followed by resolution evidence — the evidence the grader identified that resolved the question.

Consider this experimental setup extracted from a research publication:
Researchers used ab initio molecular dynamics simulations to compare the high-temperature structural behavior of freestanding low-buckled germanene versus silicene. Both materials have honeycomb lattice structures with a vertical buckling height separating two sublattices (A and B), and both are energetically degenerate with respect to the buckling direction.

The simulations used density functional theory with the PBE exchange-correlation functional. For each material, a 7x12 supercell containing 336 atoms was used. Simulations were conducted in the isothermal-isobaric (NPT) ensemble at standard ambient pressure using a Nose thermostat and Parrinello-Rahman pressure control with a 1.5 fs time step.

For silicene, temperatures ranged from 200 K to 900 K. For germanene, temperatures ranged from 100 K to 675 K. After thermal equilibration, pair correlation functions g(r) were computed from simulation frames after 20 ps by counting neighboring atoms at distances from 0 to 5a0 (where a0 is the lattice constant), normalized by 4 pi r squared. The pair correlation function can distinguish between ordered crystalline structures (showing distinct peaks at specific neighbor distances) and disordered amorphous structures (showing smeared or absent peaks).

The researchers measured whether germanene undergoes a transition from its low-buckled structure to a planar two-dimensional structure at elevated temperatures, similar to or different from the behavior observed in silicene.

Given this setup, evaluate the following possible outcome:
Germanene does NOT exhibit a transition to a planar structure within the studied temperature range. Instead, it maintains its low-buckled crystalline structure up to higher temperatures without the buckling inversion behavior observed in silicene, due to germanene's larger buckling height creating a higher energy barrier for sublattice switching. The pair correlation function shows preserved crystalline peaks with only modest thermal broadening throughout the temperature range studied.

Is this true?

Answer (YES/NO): NO